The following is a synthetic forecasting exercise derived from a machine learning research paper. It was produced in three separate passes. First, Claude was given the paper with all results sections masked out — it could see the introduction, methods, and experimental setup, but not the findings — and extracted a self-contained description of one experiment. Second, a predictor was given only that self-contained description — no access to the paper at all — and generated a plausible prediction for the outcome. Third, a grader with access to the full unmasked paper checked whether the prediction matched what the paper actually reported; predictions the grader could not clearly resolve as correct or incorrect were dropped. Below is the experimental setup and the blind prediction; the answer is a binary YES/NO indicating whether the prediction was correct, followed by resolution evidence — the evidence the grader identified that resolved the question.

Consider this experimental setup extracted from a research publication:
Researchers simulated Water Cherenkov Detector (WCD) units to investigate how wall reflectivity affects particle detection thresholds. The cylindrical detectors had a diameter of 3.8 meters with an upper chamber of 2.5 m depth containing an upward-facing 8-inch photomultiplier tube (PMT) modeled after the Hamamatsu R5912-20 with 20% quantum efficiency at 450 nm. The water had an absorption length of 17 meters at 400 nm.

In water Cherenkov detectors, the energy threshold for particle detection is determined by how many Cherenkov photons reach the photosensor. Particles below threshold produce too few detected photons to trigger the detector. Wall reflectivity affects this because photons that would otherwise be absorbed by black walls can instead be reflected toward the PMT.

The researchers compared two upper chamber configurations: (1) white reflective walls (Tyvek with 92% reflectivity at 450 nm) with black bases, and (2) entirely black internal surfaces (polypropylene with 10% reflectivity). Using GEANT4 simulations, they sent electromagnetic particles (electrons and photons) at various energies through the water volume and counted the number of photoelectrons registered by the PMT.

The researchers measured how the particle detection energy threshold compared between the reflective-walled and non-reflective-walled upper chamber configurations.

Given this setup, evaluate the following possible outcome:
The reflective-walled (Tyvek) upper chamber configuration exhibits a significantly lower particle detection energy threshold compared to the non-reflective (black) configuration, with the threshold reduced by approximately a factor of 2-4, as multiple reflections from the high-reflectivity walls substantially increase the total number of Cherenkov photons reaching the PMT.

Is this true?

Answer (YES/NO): NO